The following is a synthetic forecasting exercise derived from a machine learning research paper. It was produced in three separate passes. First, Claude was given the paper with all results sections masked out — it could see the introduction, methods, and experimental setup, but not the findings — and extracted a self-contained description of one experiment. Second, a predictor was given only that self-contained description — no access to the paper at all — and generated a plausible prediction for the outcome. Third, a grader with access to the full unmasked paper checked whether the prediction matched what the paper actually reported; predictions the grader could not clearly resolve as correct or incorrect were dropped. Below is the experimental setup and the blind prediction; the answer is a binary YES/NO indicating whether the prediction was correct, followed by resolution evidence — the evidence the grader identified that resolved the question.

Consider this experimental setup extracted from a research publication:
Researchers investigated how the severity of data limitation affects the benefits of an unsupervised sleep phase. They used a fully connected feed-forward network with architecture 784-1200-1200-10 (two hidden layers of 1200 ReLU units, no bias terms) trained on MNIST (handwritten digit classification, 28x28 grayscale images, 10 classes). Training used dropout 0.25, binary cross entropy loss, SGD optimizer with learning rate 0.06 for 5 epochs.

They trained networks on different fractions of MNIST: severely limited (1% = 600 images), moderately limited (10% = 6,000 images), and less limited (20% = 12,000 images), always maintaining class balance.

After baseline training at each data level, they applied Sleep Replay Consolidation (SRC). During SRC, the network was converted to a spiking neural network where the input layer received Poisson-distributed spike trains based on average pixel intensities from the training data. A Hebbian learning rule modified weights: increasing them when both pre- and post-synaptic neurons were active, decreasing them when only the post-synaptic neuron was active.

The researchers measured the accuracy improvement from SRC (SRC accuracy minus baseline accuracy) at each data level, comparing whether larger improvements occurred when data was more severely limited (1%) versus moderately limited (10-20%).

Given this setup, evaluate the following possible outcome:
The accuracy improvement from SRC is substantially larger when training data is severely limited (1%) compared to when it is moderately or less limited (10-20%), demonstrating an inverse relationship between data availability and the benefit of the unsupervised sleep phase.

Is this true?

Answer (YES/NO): YES